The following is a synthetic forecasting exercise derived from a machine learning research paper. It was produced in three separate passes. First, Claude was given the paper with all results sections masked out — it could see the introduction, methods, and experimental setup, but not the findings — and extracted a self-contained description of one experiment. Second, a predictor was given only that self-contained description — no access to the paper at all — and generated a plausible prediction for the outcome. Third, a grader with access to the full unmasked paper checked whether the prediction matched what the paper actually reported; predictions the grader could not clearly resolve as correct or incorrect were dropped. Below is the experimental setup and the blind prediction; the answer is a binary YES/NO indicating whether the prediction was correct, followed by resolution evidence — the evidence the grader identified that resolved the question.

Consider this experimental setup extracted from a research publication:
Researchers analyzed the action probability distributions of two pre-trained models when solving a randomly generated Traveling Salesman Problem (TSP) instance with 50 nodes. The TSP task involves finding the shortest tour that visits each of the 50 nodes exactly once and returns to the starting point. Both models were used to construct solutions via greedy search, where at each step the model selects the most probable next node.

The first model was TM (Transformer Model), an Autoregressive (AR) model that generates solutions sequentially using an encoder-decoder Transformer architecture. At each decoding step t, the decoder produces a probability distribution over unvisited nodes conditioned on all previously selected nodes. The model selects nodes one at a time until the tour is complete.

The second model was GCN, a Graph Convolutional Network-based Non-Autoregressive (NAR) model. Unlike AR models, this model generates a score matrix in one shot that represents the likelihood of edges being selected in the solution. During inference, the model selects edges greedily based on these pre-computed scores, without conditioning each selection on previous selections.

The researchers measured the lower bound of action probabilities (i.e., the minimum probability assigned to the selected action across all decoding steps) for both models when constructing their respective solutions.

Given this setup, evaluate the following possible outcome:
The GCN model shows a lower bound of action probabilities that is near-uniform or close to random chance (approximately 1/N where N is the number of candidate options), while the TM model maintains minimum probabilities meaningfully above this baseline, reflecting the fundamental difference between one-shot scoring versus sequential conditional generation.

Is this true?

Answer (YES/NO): NO